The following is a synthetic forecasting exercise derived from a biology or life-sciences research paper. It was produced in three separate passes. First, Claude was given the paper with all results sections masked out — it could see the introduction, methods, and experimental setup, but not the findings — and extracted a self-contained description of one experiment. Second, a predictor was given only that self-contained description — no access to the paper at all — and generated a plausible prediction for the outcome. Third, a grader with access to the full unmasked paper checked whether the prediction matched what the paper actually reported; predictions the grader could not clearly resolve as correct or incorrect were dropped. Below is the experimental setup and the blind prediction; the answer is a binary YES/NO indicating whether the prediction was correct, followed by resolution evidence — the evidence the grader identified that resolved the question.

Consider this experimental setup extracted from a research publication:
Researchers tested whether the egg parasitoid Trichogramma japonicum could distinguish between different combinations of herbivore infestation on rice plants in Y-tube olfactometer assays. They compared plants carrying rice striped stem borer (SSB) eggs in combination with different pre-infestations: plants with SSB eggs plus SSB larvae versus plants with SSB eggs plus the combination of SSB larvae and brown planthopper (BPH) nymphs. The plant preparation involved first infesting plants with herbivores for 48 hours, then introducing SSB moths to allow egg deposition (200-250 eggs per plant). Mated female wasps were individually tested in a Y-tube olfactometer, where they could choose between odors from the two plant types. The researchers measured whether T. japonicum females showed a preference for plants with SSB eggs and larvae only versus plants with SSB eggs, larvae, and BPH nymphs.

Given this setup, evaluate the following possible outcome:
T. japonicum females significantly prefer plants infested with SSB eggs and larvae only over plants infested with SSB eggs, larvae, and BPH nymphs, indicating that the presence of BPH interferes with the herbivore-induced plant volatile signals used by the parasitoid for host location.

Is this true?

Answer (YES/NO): YES